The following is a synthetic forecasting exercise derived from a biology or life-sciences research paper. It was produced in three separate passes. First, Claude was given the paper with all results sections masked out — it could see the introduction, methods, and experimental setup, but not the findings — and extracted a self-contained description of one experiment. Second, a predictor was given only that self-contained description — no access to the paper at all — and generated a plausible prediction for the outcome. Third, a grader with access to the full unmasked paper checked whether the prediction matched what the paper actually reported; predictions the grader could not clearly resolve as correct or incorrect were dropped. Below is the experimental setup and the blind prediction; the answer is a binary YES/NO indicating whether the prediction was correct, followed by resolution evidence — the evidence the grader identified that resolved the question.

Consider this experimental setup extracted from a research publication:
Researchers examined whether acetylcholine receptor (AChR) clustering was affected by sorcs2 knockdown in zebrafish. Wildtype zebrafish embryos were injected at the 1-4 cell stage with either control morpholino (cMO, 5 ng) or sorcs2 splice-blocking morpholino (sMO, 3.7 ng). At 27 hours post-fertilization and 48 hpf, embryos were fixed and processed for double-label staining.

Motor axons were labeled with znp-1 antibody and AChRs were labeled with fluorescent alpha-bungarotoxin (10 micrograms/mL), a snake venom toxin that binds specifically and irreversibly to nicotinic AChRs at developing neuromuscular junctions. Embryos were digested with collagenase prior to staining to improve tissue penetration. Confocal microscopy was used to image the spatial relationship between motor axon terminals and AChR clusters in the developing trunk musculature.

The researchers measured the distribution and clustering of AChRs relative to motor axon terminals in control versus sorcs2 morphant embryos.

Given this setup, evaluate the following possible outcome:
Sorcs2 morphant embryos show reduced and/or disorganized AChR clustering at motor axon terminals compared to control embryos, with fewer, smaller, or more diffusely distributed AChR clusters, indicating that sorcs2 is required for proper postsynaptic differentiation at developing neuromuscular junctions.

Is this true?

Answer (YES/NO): YES